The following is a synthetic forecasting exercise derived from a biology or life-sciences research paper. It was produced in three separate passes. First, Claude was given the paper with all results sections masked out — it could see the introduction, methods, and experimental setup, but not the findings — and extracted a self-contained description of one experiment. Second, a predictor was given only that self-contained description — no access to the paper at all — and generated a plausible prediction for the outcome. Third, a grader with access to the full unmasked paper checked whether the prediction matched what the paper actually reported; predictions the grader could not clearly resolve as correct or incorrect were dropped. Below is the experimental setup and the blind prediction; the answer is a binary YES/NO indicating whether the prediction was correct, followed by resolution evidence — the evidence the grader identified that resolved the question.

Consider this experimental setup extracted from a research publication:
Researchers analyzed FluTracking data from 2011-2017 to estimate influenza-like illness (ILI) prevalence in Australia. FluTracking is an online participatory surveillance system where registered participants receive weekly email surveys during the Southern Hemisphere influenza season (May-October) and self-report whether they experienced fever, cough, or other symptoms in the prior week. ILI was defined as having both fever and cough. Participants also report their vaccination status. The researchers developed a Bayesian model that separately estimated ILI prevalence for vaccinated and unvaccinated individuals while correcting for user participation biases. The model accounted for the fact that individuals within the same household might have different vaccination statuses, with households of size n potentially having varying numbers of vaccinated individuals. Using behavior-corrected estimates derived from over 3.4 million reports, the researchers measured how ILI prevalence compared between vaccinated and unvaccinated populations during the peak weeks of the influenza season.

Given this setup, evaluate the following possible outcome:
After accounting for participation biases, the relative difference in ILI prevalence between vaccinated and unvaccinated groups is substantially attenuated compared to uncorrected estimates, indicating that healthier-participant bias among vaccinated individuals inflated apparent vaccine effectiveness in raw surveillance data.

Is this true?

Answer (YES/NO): NO